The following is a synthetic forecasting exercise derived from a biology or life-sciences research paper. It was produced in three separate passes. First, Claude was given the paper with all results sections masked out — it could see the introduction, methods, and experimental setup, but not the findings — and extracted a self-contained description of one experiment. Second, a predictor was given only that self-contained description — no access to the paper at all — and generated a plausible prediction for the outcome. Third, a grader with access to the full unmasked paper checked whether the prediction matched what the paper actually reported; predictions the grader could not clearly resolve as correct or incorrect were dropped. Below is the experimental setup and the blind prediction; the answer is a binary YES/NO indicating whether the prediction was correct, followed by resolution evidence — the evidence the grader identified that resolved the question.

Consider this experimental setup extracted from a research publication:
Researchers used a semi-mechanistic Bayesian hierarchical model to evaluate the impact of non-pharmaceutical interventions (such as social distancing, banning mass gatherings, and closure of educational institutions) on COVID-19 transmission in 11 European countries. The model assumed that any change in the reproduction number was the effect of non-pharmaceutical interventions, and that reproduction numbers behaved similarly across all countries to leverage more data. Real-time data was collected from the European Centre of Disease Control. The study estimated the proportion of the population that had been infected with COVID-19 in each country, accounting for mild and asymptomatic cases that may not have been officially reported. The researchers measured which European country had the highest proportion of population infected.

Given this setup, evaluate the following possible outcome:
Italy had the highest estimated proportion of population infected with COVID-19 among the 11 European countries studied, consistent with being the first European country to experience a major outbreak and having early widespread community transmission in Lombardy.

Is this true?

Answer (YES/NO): NO